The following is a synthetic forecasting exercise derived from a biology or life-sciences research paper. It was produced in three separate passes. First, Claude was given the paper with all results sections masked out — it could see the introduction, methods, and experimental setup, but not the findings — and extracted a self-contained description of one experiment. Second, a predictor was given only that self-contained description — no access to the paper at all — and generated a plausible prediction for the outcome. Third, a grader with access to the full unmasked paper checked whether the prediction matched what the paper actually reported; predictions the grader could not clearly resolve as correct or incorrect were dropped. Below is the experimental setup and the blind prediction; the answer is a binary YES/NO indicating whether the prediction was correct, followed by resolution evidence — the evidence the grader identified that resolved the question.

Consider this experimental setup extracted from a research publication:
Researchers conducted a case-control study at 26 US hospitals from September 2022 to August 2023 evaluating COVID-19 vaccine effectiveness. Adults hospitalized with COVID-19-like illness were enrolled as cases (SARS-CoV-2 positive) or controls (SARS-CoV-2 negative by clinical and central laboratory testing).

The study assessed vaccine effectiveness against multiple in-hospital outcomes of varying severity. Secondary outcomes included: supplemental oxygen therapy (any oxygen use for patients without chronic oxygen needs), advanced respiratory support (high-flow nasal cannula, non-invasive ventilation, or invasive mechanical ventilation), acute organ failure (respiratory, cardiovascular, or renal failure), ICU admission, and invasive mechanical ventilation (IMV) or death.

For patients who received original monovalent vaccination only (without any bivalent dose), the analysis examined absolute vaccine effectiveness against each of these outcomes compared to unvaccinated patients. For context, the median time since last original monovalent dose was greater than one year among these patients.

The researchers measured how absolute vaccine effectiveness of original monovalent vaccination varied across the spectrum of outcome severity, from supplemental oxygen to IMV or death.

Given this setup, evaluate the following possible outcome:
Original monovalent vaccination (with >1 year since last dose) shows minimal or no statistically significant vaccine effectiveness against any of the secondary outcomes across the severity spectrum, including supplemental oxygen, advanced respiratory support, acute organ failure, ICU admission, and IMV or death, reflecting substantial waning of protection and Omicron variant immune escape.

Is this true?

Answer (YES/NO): NO